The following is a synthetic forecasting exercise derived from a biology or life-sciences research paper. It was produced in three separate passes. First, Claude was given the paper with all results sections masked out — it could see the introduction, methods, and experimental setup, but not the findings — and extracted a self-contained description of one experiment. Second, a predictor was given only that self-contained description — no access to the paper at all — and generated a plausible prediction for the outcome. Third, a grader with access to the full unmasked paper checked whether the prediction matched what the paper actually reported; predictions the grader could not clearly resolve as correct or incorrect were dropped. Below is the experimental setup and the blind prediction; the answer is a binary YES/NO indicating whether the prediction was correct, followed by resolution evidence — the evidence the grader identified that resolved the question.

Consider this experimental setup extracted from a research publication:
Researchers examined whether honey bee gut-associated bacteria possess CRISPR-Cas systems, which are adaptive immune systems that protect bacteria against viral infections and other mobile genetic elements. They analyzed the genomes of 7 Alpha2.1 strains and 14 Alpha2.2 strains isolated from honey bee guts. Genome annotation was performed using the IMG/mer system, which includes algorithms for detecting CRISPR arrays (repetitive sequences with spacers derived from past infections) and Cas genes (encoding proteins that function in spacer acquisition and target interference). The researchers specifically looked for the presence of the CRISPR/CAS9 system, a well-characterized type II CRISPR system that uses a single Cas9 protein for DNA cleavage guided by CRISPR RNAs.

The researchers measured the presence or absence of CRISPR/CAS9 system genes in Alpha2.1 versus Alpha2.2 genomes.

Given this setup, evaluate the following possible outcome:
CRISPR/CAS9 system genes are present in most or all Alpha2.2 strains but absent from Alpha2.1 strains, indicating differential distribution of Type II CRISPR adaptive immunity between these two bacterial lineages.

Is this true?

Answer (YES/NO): YES